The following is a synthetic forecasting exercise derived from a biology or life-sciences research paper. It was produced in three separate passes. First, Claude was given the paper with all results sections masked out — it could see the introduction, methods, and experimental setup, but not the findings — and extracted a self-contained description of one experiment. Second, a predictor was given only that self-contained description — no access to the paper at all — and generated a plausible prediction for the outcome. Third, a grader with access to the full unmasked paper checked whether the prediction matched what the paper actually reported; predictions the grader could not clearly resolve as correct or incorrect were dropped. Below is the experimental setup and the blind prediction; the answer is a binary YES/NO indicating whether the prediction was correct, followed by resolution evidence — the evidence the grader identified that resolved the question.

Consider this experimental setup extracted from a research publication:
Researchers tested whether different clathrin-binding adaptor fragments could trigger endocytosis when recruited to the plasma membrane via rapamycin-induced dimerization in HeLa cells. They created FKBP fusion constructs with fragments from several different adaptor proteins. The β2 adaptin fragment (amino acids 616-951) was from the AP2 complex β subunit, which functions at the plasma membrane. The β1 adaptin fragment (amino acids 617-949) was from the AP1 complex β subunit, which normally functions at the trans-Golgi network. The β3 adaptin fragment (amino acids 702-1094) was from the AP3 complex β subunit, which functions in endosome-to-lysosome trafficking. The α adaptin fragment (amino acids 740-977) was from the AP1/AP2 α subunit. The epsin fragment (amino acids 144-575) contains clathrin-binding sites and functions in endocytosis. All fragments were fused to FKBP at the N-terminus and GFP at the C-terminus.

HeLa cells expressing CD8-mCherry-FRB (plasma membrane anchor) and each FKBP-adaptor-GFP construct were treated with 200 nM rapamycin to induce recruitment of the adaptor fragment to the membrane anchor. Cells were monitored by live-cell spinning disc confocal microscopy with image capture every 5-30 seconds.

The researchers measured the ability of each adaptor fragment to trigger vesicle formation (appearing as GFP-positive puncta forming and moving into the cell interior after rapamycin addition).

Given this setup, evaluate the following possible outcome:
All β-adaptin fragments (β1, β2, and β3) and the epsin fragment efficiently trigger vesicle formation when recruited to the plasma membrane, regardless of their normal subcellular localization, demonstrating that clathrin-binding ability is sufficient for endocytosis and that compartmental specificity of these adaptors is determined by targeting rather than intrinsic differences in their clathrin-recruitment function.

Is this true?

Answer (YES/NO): NO